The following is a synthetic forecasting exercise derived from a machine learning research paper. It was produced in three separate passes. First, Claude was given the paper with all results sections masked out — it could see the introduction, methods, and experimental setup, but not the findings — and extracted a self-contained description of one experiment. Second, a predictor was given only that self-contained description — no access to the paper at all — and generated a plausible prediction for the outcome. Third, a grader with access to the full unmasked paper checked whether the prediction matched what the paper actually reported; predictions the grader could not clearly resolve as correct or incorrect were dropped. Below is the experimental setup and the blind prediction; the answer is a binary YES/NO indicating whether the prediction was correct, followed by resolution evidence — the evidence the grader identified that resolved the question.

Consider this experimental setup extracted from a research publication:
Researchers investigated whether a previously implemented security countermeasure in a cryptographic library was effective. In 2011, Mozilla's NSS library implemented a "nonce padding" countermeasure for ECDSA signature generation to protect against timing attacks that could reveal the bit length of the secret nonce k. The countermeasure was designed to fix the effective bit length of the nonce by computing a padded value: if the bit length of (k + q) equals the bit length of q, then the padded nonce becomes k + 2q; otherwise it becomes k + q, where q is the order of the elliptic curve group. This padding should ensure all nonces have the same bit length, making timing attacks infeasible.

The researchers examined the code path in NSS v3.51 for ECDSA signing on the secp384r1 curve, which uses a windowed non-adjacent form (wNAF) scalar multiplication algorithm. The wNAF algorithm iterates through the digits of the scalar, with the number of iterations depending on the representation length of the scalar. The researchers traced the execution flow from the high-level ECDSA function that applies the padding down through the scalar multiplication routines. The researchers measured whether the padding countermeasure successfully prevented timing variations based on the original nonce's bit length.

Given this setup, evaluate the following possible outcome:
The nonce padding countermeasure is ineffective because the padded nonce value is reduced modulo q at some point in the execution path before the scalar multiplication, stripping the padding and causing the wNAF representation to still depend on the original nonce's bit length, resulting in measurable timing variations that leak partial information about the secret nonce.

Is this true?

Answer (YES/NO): YES